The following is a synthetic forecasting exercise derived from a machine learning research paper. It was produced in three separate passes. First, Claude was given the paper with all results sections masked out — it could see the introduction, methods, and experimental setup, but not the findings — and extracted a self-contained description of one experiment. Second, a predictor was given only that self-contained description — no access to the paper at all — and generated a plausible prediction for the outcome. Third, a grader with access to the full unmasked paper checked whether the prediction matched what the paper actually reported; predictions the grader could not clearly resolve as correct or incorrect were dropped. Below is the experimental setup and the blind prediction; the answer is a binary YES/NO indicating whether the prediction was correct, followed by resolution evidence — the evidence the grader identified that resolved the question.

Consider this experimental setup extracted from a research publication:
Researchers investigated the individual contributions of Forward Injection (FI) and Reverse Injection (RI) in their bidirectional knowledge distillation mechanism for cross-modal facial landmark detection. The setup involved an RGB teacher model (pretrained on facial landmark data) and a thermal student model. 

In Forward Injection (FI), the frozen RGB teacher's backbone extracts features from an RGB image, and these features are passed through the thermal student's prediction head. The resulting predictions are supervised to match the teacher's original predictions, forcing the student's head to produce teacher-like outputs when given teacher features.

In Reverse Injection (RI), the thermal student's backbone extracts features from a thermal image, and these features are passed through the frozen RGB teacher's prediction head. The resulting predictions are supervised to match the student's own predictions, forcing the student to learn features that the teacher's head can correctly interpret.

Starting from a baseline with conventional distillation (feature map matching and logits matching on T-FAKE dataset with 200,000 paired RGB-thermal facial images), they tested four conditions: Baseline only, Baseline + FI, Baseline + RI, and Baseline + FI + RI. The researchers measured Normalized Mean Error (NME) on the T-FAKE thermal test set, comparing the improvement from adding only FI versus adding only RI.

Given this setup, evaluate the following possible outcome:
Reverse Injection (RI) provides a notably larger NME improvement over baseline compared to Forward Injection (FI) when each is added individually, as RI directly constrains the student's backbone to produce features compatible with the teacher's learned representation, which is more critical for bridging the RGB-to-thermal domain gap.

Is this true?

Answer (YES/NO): NO